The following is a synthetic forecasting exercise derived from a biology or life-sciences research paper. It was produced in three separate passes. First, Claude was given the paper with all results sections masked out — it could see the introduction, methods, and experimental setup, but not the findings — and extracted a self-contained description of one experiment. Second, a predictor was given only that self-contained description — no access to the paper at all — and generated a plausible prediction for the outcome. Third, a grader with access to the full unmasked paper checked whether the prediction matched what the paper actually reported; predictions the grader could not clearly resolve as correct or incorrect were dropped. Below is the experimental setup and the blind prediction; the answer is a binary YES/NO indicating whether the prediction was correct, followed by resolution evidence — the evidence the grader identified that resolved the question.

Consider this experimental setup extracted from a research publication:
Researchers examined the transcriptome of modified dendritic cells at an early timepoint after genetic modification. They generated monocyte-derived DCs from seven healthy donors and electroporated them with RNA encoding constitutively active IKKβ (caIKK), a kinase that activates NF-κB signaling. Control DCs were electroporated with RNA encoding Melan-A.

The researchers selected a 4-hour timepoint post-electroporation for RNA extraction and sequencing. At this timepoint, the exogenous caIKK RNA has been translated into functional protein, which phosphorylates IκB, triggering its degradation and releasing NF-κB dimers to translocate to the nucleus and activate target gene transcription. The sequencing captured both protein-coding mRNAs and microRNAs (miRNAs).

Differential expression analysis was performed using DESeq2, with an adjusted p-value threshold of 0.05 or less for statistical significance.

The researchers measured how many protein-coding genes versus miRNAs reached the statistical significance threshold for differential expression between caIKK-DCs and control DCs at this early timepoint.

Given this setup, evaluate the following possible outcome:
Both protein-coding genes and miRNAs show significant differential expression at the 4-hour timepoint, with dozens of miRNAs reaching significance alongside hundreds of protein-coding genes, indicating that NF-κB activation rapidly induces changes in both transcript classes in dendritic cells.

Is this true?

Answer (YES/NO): NO